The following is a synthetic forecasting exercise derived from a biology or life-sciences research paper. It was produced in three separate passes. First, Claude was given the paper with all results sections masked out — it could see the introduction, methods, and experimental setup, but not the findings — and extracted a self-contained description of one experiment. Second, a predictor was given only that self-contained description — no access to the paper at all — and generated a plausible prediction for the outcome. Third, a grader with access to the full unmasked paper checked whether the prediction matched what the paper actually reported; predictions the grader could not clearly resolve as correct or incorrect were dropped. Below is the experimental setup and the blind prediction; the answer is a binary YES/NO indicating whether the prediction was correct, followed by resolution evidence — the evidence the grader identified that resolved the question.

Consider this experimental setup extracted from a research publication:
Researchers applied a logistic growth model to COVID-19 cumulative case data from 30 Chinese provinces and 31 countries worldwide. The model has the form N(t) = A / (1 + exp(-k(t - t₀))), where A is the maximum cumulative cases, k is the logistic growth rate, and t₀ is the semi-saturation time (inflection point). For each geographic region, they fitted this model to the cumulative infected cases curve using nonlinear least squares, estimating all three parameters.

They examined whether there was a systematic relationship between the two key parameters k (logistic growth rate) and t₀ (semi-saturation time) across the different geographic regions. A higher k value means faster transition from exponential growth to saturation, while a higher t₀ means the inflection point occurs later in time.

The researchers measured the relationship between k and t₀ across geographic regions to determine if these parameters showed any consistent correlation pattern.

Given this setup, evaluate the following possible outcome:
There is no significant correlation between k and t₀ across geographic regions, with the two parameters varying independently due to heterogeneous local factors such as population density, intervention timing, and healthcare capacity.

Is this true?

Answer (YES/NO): NO